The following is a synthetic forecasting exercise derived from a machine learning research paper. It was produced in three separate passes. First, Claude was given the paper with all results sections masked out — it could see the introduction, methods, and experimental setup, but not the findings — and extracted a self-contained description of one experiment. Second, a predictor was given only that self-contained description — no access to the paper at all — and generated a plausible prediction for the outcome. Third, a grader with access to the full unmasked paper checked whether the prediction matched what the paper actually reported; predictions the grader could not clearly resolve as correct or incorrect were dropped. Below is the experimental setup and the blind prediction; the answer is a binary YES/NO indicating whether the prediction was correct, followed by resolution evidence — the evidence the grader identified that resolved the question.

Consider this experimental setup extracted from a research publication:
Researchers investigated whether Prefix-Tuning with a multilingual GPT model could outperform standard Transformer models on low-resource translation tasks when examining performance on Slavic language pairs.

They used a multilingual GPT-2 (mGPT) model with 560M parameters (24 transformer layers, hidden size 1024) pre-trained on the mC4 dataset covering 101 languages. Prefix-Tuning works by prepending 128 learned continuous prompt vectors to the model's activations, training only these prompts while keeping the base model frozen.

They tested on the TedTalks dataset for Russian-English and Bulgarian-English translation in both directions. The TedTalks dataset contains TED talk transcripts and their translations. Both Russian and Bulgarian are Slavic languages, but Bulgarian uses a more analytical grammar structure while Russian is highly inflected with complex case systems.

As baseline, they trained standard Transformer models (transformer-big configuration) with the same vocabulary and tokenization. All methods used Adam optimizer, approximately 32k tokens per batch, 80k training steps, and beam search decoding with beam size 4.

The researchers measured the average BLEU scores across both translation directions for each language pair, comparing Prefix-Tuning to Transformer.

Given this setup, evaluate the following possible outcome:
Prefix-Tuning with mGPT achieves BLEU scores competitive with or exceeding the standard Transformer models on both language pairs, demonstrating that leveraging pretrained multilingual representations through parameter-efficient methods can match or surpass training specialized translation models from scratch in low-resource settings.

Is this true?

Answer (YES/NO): NO